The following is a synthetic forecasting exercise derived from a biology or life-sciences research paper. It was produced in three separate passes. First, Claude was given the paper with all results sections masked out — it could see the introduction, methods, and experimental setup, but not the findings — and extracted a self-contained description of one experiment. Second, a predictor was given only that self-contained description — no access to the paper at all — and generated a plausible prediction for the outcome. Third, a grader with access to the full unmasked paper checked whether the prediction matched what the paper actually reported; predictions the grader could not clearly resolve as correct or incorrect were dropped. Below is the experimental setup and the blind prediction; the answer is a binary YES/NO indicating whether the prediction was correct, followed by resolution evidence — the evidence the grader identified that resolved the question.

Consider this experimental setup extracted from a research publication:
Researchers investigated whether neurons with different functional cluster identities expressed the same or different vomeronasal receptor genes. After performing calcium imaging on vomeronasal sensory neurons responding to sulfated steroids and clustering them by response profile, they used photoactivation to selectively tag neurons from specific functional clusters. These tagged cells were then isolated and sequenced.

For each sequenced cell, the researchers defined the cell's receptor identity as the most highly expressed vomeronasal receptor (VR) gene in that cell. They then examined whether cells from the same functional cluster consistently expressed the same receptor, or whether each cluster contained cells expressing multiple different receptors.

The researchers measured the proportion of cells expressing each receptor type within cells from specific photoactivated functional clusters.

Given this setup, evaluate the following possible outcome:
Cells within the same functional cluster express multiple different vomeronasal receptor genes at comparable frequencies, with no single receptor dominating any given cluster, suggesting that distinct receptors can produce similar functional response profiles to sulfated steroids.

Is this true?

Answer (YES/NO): NO